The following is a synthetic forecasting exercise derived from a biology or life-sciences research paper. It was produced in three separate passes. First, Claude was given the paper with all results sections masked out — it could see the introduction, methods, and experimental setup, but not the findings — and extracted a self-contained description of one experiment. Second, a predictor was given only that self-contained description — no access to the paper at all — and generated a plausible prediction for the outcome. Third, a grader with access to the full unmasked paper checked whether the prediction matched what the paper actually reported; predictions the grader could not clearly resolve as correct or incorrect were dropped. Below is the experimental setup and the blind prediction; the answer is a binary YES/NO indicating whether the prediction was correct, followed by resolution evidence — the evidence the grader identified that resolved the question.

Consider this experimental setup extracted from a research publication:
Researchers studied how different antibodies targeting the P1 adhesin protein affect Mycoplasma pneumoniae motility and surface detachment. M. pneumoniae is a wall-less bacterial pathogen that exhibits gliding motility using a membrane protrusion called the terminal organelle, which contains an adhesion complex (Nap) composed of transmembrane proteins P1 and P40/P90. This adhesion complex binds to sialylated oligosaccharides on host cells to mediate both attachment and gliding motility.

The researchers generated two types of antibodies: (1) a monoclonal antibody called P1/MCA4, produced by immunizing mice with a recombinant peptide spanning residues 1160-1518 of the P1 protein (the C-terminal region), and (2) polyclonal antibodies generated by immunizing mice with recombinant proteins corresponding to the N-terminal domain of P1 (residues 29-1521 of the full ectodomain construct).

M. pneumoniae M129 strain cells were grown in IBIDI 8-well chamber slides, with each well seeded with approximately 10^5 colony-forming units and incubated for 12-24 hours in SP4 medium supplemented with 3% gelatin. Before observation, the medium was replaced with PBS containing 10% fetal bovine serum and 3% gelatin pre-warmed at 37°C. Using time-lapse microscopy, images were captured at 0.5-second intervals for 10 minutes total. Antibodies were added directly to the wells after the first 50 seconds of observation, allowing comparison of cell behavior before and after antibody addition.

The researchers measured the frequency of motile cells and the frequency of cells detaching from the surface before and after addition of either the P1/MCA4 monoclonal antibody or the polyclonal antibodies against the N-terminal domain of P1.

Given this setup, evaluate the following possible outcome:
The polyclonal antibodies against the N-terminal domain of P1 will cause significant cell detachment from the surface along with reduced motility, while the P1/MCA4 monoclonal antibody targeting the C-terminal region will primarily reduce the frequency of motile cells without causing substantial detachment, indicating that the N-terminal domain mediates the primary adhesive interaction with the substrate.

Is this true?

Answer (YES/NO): NO